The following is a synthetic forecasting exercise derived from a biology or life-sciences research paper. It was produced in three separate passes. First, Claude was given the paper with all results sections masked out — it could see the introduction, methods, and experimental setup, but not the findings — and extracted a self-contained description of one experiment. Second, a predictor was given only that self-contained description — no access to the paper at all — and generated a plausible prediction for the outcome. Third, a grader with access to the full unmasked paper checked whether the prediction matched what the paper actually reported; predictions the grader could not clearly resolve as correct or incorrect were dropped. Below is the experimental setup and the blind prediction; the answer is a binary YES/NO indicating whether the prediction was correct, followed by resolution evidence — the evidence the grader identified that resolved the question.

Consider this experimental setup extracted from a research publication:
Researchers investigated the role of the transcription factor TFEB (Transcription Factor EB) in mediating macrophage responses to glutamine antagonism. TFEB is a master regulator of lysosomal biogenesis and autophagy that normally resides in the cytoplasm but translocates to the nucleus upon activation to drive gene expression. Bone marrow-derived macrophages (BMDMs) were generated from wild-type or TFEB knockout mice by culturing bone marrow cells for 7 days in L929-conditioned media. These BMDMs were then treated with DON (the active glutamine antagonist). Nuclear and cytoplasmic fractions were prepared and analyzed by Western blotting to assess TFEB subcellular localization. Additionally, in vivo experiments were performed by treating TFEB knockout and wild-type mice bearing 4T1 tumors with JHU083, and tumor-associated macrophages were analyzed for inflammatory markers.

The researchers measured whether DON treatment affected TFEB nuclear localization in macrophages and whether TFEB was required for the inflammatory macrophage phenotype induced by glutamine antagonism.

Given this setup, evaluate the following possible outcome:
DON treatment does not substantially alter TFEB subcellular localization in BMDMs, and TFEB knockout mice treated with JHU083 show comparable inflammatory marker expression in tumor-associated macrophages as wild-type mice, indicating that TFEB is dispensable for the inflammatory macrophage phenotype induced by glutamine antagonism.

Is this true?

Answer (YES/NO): NO